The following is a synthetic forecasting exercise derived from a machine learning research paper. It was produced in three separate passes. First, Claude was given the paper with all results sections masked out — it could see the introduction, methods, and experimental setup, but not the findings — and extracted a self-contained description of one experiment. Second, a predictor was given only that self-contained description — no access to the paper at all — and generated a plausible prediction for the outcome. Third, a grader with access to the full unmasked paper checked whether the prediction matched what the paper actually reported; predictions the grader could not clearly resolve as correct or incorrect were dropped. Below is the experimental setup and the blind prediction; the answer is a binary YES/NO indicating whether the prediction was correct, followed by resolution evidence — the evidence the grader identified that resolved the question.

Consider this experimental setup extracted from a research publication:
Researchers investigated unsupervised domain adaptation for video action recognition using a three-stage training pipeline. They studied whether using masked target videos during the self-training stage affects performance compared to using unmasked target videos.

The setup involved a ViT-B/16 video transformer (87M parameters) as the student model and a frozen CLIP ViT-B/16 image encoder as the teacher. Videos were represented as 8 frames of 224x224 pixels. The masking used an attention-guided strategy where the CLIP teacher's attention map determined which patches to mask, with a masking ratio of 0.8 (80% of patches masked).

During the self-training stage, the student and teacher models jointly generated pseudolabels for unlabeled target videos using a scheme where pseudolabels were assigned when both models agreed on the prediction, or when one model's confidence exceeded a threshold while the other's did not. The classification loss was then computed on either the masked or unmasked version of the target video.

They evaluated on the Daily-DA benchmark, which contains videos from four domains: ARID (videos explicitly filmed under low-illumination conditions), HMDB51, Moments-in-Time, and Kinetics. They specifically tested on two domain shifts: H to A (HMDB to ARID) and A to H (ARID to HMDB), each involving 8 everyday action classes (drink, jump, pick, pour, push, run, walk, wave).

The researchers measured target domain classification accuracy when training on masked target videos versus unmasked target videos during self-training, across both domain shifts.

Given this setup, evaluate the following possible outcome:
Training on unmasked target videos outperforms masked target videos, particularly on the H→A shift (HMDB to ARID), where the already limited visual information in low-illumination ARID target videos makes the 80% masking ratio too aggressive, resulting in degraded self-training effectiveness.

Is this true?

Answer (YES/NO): NO